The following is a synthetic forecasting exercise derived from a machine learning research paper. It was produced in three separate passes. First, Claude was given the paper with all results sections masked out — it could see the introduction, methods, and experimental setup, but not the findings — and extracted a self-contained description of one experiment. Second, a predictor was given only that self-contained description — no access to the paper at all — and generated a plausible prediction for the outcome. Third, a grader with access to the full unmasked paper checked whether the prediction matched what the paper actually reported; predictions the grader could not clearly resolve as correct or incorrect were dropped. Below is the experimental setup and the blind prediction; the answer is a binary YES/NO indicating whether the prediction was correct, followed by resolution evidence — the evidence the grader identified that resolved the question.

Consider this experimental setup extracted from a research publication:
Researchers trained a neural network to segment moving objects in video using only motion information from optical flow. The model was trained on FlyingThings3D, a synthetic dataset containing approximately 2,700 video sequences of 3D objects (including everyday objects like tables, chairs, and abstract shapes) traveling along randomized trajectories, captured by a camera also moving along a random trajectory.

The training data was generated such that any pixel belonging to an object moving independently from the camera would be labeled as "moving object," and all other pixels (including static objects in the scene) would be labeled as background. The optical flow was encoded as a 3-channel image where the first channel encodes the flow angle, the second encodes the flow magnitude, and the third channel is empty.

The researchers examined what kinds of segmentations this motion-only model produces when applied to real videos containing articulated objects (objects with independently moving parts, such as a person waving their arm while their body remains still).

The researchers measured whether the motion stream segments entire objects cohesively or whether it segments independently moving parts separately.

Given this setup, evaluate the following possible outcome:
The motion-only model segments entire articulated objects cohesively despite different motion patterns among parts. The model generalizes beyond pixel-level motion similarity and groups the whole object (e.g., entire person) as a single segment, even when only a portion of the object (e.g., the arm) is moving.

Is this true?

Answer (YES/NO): NO